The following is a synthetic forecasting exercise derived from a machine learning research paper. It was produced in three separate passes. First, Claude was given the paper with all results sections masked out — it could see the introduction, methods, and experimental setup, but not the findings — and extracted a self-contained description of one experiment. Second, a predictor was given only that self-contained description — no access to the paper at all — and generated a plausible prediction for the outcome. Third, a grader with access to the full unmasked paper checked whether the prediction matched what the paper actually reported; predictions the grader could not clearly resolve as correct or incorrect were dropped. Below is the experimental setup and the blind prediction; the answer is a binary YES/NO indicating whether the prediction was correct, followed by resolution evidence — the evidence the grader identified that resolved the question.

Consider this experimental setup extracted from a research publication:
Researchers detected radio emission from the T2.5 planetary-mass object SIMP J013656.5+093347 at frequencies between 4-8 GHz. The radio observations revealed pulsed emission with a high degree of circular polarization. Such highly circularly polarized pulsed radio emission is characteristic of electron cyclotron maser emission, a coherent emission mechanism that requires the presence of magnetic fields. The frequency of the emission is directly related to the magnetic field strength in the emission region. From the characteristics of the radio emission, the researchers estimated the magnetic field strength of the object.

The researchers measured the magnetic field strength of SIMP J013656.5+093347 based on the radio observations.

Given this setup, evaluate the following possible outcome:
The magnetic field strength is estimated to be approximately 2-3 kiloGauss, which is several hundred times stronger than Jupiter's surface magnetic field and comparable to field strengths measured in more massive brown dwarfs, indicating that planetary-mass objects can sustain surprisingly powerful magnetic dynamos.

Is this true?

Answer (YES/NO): NO